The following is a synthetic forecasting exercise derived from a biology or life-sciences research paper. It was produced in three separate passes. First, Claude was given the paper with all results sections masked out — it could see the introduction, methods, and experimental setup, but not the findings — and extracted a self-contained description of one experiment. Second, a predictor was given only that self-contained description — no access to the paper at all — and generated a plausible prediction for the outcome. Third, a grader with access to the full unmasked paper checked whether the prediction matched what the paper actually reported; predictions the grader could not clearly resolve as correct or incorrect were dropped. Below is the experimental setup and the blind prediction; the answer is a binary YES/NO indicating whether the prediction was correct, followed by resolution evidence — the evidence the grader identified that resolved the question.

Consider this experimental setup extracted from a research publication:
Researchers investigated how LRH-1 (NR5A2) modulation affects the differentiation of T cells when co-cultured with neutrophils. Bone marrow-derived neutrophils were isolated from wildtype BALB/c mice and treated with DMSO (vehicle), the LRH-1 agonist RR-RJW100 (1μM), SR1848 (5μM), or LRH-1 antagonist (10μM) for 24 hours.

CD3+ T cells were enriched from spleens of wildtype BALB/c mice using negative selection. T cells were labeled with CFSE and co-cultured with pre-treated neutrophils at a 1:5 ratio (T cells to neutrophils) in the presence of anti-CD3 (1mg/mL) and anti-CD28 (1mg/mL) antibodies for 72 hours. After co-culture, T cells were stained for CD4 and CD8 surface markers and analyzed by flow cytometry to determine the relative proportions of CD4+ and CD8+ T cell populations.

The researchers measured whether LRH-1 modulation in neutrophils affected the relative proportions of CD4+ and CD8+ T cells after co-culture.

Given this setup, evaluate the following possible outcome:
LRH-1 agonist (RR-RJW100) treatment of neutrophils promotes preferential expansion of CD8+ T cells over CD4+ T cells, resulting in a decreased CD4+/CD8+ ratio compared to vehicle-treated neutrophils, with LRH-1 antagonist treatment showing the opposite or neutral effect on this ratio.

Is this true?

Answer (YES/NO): NO